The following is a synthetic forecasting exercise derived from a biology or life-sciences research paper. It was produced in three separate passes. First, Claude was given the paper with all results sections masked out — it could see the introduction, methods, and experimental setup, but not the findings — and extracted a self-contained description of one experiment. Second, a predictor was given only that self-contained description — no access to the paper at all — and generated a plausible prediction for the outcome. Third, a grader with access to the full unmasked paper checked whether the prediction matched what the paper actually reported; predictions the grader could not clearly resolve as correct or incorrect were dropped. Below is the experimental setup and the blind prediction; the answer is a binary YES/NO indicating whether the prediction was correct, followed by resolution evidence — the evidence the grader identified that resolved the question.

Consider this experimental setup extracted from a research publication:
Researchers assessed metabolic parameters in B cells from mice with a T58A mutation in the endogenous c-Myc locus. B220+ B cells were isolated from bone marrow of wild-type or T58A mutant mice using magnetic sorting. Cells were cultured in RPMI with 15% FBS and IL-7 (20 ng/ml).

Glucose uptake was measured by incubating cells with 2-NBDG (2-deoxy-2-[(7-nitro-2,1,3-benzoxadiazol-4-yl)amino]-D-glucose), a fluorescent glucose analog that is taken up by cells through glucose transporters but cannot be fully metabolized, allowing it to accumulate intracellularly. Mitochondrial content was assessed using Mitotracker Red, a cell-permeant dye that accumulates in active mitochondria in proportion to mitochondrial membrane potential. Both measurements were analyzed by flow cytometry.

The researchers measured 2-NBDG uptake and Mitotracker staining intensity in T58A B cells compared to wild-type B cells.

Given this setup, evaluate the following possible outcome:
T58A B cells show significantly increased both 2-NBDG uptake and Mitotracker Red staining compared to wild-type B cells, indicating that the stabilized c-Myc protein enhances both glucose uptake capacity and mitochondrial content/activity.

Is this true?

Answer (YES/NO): NO